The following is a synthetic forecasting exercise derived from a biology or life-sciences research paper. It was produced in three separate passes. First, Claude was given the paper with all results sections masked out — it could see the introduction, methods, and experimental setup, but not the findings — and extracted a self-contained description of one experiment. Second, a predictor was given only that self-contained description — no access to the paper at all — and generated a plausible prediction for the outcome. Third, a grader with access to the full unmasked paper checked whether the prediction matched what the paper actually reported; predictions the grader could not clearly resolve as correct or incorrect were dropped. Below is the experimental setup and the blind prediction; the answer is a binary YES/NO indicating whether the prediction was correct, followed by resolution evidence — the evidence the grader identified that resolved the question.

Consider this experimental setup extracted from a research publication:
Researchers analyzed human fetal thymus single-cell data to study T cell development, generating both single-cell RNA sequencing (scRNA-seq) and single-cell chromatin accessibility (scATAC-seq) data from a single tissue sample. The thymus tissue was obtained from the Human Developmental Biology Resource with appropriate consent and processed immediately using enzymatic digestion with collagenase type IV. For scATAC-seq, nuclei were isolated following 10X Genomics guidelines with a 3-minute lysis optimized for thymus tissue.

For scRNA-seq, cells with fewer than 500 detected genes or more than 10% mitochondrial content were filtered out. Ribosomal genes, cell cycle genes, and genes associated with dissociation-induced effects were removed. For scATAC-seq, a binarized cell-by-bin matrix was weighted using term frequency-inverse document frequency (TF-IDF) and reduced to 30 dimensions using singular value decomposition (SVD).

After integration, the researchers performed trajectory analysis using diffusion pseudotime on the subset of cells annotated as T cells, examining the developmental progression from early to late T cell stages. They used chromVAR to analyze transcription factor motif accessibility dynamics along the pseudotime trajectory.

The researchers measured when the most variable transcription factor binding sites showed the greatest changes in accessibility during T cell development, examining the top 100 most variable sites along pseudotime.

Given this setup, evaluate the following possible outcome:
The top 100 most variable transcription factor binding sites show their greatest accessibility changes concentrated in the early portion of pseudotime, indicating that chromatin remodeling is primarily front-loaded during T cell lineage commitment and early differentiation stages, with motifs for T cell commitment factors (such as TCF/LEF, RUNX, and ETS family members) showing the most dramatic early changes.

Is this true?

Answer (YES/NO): NO